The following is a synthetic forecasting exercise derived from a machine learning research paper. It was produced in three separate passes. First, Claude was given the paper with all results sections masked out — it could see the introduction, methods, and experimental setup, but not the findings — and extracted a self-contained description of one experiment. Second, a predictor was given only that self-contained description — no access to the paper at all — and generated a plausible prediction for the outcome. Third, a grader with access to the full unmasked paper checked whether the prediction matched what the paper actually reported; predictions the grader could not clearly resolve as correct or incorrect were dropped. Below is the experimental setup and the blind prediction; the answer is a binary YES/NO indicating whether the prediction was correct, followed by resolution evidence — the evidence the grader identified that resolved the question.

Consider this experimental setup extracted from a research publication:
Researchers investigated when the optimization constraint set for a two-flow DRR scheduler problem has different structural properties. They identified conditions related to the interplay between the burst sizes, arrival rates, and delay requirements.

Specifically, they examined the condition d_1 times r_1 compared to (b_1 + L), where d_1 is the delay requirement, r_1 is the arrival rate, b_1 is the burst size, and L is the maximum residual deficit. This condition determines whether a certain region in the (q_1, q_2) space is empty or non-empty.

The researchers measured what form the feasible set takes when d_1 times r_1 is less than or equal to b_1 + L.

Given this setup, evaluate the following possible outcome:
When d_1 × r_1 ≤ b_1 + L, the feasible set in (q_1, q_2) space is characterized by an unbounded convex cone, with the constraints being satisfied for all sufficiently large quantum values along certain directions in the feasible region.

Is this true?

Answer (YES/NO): NO